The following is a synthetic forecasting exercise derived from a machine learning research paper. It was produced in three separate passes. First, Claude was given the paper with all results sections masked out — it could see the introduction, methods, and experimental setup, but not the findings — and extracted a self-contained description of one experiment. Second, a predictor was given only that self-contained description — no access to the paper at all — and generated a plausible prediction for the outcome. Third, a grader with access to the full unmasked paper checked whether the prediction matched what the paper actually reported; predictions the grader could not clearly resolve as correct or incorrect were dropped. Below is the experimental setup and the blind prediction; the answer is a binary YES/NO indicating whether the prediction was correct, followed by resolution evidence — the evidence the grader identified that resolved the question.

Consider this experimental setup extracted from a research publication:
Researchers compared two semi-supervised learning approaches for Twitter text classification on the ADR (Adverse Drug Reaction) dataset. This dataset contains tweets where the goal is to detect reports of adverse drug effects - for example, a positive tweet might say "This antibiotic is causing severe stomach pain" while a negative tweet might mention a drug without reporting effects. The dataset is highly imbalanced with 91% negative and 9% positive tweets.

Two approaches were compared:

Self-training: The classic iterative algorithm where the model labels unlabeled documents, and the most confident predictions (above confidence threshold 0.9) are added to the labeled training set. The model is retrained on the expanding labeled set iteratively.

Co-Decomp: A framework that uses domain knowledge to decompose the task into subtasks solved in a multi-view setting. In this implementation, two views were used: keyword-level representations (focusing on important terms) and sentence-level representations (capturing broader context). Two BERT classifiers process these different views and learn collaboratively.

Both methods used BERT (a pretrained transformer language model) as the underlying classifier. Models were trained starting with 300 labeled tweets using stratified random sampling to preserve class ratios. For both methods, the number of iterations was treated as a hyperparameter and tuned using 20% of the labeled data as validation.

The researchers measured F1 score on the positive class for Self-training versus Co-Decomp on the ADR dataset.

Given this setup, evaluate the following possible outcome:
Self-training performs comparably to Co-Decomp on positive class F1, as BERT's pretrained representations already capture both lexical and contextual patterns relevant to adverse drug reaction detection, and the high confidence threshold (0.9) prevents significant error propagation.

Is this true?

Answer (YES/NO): YES